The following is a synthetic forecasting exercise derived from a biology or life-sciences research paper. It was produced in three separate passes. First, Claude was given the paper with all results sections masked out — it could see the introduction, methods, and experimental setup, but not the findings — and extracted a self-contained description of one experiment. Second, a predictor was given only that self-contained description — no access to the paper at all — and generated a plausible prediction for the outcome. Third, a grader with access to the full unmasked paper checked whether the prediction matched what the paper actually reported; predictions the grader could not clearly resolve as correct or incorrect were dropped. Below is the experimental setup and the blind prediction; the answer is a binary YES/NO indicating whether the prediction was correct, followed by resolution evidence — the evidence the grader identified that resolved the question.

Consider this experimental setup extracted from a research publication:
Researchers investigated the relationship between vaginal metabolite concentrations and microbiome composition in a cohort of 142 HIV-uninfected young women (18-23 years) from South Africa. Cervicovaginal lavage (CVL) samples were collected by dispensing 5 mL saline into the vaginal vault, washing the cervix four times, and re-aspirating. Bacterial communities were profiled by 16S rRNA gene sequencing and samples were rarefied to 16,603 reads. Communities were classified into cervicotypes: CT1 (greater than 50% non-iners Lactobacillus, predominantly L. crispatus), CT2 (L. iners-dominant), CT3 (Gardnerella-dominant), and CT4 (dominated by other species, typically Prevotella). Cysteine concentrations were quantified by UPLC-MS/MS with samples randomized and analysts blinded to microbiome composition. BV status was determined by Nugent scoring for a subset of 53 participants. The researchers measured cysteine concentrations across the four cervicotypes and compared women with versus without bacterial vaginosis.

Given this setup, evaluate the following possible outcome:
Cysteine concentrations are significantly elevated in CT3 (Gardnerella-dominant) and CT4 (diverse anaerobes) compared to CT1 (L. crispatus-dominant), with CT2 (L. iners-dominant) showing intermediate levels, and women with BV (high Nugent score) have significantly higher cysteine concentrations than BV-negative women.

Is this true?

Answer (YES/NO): NO